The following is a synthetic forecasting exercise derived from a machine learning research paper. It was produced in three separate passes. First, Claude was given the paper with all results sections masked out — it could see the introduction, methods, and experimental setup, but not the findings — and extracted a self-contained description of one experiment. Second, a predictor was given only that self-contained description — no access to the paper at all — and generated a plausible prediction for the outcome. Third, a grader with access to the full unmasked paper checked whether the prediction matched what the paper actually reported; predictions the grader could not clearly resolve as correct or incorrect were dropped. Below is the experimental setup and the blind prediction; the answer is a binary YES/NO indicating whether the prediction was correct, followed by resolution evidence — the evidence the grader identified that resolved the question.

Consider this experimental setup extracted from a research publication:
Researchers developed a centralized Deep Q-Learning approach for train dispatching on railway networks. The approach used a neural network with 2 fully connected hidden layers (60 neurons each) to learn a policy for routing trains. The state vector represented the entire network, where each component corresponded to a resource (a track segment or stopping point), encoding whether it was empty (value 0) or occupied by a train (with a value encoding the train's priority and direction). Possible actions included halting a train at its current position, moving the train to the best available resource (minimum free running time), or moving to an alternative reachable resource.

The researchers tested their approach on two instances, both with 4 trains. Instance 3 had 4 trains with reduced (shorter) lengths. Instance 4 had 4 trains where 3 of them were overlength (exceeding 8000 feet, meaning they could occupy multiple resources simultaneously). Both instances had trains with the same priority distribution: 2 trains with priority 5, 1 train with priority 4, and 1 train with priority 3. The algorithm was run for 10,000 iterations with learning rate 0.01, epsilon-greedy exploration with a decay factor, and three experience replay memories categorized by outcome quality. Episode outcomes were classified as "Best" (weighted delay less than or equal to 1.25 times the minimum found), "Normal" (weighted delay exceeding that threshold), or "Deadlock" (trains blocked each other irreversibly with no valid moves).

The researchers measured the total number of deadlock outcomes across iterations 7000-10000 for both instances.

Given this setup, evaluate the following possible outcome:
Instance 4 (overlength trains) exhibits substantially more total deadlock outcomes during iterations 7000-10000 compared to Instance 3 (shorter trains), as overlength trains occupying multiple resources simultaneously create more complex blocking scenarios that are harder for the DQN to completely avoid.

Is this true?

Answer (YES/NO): YES